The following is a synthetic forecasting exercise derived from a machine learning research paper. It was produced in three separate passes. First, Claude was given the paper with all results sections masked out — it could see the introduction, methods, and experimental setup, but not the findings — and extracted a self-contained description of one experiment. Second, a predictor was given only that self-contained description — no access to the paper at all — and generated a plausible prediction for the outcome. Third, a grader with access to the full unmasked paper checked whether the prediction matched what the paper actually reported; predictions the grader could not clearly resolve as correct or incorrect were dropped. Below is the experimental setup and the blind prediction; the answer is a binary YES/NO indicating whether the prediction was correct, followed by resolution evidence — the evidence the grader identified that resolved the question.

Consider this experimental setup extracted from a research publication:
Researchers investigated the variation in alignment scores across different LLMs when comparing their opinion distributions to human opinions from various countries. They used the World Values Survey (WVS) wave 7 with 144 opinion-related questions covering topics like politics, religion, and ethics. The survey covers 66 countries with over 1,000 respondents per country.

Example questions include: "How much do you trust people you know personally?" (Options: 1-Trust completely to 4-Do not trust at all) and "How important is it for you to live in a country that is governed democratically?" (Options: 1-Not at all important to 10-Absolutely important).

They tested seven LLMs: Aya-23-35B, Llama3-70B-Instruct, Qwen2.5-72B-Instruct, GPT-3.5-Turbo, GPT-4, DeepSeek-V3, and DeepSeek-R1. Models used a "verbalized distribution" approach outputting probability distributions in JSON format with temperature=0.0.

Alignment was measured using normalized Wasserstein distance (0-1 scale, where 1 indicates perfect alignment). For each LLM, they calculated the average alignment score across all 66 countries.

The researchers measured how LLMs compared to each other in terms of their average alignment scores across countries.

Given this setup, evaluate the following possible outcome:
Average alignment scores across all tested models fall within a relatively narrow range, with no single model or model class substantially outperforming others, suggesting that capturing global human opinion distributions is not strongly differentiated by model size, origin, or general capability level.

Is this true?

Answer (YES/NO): NO